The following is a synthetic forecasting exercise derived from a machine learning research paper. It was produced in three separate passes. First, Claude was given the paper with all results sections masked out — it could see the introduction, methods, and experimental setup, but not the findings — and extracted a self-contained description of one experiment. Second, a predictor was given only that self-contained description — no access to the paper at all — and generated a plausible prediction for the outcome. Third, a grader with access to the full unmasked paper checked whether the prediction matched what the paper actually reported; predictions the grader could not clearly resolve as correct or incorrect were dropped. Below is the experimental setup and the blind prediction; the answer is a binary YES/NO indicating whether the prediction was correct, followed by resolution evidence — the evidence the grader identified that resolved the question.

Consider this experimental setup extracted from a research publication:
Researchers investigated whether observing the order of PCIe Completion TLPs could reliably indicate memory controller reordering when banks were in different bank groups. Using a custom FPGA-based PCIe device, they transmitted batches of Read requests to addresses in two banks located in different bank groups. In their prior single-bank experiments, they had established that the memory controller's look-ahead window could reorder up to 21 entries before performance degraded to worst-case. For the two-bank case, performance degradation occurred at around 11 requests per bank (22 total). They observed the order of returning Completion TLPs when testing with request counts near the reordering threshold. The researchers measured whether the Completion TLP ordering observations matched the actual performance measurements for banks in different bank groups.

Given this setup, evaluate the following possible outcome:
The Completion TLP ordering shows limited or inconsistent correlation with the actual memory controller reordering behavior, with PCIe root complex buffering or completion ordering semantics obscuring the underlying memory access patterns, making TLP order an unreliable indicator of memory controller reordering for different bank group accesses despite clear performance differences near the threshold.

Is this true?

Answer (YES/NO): YES